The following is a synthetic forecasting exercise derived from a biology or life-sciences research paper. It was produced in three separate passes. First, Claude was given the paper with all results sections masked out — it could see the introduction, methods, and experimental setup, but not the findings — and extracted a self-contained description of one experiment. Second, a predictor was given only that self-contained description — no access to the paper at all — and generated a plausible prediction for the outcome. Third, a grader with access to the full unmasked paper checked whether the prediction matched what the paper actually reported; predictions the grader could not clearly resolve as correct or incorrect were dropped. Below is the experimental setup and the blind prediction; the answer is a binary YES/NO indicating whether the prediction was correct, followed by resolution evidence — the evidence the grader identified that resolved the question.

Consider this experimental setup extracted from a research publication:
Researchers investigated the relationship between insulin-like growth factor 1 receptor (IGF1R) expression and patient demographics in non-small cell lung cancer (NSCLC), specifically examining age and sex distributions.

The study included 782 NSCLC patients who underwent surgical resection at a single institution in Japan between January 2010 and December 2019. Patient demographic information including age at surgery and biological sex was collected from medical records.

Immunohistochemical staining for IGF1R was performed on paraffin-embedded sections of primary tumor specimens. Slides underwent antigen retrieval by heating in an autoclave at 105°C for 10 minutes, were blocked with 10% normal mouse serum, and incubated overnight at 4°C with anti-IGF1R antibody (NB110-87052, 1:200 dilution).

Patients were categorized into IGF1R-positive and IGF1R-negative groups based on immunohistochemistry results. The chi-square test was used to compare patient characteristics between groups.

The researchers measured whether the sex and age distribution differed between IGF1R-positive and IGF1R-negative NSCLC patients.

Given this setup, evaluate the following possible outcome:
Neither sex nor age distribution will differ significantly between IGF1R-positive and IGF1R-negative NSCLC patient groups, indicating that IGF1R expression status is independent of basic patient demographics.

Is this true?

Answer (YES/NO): NO